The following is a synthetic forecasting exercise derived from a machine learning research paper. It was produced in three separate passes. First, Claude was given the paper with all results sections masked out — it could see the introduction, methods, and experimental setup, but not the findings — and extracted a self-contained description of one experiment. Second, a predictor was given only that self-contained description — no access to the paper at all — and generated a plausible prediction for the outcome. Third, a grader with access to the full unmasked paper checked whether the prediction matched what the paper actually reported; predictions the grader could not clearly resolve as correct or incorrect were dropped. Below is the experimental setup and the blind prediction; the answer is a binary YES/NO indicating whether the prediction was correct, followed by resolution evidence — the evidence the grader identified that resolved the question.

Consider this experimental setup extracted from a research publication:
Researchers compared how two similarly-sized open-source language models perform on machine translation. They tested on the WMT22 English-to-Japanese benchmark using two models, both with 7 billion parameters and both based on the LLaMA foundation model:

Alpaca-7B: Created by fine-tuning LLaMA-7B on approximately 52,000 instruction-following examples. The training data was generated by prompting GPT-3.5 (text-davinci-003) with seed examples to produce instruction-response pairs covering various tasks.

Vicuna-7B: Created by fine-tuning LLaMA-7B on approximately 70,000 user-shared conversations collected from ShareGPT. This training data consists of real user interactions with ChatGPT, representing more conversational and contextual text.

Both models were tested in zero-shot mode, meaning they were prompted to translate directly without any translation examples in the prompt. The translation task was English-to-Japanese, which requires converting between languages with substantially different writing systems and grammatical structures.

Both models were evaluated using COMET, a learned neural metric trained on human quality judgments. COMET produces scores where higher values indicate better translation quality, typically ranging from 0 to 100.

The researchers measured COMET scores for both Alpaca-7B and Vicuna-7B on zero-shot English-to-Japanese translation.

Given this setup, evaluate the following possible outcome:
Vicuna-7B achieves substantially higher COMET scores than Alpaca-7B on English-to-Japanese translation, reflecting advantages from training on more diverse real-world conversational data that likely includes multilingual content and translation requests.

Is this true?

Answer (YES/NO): YES